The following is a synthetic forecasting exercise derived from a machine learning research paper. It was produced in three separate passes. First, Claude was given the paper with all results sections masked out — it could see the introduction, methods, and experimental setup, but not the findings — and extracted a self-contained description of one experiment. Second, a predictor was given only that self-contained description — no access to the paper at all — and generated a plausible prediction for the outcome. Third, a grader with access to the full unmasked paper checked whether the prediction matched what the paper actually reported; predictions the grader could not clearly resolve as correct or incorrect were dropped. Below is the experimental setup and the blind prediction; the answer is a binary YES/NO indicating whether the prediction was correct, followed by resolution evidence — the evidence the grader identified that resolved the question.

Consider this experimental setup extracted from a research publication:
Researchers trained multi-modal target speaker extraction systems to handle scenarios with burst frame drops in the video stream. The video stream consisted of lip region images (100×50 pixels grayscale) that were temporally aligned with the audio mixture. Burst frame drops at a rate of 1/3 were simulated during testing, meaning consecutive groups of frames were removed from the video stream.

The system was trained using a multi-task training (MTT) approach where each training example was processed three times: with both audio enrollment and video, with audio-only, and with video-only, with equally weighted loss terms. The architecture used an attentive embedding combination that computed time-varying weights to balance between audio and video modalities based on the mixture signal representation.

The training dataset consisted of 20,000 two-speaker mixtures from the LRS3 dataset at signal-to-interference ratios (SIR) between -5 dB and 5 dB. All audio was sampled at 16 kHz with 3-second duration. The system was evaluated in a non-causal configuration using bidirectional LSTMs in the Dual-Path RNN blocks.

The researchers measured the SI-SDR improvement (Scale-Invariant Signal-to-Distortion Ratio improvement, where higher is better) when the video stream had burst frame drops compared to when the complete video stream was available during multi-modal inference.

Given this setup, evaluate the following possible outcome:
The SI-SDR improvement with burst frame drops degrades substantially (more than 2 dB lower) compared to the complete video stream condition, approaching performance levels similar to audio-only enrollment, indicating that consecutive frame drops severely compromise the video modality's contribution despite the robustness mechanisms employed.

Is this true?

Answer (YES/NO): NO